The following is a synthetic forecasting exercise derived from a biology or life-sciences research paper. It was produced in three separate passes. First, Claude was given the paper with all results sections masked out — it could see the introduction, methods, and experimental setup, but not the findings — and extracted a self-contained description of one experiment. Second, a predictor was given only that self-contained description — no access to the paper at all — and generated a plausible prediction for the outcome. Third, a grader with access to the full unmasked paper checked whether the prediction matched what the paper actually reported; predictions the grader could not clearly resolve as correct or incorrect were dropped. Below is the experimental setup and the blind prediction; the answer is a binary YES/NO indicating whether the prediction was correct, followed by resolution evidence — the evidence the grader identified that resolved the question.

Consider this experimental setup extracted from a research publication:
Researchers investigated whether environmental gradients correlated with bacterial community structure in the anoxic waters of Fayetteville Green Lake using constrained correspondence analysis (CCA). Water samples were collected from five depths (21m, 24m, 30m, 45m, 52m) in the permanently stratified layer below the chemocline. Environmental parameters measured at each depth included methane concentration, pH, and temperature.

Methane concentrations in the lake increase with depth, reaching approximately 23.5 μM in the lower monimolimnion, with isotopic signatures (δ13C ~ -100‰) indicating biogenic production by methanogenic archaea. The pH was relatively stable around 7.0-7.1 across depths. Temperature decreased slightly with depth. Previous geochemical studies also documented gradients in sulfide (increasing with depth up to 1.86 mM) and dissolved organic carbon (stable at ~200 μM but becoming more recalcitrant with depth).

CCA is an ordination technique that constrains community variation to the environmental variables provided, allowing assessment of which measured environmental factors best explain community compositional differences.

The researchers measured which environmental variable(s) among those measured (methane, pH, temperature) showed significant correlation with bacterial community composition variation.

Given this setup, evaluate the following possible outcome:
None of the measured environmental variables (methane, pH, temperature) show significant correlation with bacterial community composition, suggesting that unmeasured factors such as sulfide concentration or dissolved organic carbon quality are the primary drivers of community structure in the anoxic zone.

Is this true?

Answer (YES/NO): NO